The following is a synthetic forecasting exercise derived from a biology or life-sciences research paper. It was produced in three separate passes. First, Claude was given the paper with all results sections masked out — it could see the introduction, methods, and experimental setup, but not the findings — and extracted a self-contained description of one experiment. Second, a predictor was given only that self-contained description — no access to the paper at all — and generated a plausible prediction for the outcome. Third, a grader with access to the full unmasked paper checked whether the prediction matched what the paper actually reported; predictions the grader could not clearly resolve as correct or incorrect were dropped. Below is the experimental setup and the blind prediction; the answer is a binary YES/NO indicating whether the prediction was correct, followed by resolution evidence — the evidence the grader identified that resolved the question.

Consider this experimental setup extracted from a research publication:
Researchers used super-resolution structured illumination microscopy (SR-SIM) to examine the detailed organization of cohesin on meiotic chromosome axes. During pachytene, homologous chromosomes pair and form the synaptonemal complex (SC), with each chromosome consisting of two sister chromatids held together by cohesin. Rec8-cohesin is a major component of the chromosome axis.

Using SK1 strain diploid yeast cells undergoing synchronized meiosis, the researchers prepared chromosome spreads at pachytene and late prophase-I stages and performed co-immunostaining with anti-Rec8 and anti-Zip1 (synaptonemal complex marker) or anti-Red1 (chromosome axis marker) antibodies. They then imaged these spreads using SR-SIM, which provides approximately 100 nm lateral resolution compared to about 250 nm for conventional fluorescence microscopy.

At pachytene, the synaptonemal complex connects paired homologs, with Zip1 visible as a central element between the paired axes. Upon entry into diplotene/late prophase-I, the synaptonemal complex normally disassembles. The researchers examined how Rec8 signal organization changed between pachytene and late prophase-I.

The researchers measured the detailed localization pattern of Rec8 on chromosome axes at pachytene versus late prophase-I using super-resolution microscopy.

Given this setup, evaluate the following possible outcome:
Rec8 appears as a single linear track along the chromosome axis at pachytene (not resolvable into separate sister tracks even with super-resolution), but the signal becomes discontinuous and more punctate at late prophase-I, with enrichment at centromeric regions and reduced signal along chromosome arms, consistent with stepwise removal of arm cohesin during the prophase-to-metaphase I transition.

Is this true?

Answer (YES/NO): NO